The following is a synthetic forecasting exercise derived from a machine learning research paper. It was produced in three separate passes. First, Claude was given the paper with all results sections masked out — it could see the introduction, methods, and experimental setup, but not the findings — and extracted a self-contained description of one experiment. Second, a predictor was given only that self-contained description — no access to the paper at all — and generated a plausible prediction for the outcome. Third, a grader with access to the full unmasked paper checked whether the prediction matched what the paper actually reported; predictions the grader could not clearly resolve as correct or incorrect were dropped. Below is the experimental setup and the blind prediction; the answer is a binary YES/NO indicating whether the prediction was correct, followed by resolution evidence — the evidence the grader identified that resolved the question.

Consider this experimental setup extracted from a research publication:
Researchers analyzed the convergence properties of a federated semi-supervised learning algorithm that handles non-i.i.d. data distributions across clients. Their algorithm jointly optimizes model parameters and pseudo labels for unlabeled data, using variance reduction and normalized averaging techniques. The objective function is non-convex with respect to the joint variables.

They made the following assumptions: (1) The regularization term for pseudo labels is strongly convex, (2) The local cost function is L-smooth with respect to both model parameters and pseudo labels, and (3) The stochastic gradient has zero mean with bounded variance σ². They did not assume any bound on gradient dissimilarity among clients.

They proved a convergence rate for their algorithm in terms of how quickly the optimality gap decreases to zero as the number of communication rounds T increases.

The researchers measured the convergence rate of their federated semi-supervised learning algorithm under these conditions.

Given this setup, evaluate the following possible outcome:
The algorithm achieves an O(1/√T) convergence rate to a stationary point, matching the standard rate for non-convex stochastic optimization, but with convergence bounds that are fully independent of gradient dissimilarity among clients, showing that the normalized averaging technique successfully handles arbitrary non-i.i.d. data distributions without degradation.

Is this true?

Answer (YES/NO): YES